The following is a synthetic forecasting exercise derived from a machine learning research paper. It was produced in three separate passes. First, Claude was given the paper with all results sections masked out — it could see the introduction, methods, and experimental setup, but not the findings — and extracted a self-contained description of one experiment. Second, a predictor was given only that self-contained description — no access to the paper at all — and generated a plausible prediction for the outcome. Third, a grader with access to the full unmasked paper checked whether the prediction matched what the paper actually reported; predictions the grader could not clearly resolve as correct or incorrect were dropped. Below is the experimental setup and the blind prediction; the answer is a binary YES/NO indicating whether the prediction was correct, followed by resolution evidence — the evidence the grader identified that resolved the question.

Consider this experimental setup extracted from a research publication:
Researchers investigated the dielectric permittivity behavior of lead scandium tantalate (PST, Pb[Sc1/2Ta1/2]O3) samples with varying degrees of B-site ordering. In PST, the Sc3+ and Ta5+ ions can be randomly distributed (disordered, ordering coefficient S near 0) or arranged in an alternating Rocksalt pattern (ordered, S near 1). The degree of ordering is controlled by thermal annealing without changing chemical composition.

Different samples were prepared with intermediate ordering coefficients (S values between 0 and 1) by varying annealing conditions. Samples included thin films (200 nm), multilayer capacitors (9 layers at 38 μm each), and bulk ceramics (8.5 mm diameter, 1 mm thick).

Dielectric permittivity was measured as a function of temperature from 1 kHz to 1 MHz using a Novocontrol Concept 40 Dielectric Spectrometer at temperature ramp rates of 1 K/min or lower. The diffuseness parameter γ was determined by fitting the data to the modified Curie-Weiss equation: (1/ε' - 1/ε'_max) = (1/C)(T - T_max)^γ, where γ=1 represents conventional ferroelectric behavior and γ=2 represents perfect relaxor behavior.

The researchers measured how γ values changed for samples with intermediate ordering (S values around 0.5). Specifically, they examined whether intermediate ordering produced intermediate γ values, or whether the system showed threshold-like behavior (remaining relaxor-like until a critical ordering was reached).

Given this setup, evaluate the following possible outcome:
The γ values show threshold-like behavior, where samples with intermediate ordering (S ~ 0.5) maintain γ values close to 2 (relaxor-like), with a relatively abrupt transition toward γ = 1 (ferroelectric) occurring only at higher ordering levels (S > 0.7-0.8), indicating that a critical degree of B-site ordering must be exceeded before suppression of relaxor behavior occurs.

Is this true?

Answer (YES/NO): NO